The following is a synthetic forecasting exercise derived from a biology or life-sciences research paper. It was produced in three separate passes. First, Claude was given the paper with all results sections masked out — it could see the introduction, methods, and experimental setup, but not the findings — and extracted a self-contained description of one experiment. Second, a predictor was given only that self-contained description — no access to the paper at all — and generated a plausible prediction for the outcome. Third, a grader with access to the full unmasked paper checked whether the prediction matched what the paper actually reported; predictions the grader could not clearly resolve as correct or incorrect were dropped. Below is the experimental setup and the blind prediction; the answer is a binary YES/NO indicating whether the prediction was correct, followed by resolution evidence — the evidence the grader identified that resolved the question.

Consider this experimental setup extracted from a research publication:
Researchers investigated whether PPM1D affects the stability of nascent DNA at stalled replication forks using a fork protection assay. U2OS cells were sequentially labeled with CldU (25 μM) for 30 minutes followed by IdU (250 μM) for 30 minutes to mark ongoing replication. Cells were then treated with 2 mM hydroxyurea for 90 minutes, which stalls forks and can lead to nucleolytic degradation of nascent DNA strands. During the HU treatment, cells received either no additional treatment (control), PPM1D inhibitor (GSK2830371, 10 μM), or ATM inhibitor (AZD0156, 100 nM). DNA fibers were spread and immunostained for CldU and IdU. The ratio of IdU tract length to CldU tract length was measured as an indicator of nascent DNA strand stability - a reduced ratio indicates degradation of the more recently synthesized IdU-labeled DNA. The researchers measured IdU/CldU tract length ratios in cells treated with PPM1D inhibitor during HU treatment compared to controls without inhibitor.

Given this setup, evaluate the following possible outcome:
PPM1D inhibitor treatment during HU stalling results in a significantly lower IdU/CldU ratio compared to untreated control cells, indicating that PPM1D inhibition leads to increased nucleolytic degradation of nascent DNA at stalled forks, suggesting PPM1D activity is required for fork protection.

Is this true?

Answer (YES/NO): YES